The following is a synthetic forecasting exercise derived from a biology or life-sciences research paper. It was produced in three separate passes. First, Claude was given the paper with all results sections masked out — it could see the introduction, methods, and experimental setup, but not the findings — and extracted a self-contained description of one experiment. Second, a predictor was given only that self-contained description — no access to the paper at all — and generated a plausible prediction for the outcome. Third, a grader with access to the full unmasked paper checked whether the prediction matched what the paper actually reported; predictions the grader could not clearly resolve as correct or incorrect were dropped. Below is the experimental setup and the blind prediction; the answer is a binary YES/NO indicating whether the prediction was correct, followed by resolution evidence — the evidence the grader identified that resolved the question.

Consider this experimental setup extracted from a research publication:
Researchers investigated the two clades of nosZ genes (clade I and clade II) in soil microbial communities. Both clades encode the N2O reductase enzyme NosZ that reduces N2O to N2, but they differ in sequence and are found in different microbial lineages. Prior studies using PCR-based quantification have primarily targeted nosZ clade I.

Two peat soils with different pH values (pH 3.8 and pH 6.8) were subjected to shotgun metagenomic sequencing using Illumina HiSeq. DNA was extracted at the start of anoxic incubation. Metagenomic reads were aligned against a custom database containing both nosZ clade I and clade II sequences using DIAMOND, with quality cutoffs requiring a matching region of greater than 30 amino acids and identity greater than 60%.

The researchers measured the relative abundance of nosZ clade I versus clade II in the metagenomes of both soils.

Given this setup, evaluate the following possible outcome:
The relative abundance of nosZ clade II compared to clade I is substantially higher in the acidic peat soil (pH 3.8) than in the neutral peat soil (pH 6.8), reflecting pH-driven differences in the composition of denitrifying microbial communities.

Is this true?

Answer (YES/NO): NO